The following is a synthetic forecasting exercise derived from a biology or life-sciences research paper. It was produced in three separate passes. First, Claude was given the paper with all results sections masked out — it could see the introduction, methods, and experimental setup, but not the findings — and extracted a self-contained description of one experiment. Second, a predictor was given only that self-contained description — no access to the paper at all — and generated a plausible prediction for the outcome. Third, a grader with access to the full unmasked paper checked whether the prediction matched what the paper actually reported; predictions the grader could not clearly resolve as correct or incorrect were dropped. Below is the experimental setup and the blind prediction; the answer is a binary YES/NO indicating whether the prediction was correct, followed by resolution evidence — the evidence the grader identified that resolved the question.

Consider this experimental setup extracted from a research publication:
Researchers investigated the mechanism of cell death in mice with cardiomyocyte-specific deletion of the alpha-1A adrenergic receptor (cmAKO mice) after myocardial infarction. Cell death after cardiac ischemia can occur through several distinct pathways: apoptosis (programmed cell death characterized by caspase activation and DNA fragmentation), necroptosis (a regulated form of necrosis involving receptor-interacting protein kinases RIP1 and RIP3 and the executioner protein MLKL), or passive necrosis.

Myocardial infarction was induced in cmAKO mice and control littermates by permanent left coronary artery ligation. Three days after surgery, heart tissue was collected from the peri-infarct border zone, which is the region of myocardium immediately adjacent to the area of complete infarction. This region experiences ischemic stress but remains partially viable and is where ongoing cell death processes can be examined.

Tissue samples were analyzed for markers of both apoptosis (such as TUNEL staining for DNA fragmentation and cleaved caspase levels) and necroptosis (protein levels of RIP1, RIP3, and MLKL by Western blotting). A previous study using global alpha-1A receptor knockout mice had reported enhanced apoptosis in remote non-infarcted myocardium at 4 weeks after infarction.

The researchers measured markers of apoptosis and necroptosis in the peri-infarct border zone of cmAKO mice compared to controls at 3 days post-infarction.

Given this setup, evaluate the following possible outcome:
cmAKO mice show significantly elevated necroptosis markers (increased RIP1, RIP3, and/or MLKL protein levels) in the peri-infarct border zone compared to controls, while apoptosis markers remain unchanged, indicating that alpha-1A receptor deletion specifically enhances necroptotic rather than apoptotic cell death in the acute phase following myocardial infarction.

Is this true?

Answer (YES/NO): YES